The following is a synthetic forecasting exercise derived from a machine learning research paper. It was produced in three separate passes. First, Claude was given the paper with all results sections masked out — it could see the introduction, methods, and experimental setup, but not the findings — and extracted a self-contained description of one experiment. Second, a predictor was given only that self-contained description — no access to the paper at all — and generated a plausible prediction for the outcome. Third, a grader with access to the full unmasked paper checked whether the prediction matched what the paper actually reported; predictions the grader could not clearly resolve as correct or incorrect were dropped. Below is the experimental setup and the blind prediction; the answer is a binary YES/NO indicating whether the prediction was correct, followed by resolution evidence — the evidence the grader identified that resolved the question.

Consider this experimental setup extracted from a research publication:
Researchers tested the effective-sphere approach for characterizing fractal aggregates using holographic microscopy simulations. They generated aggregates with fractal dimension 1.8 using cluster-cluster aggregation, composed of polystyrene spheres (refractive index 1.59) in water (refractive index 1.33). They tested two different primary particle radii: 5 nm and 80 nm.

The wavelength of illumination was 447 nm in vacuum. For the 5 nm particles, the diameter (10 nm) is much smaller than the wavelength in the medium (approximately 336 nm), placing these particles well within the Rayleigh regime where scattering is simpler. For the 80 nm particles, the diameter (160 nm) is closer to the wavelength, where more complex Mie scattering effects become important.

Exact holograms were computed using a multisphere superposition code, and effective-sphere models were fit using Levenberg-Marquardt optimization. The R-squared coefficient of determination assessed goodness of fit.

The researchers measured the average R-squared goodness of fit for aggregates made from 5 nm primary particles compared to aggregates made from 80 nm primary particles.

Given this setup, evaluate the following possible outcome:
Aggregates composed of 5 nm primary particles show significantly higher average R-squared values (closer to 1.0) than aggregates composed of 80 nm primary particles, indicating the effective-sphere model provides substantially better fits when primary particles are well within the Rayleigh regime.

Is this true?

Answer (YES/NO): YES